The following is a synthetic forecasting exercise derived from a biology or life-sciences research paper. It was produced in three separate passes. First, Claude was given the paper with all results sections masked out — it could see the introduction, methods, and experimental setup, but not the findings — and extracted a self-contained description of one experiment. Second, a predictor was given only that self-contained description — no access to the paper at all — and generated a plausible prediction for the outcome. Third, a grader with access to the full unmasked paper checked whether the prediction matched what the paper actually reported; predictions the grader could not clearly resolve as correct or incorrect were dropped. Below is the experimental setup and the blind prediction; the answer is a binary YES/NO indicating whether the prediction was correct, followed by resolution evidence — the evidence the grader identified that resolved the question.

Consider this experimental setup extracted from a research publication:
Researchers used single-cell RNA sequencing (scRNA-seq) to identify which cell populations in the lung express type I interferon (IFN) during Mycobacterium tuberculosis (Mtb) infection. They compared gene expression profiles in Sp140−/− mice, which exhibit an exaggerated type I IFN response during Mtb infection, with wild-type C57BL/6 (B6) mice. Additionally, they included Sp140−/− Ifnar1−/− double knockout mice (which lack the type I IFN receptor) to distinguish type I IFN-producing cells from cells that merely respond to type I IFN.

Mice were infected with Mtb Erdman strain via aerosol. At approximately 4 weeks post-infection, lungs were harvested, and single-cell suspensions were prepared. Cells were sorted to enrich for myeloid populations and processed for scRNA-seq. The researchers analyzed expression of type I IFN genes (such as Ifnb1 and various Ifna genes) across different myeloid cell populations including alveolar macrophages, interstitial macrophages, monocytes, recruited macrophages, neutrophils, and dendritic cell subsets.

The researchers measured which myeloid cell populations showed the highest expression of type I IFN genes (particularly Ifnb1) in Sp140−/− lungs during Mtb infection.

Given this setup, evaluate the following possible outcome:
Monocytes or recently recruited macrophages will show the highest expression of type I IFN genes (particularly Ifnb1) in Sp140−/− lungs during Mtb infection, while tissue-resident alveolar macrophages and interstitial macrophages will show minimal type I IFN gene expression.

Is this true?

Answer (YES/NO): NO